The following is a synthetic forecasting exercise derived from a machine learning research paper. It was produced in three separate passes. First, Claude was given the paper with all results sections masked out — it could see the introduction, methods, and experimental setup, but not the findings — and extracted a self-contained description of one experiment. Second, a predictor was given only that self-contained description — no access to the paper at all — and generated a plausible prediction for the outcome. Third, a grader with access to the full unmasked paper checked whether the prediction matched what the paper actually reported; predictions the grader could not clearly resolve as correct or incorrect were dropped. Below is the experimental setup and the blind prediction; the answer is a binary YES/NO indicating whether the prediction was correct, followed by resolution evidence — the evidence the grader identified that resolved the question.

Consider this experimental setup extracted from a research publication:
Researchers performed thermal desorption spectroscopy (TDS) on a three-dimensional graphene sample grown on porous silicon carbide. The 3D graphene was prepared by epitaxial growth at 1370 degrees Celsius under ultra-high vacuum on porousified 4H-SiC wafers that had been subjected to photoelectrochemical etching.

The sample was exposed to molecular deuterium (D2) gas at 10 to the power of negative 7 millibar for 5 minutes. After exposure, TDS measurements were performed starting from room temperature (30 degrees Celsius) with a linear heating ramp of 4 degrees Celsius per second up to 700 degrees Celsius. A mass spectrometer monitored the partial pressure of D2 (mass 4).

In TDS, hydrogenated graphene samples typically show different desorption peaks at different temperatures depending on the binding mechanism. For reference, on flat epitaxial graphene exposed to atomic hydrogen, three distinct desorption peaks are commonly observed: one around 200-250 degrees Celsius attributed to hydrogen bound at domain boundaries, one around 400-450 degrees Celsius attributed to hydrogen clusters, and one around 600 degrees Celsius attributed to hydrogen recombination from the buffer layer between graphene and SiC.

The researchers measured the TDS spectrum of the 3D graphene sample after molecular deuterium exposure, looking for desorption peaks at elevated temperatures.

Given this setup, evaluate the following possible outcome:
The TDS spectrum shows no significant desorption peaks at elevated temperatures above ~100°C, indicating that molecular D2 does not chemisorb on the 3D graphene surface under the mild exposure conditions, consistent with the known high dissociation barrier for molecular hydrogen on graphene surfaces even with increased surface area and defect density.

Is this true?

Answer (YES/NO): NO